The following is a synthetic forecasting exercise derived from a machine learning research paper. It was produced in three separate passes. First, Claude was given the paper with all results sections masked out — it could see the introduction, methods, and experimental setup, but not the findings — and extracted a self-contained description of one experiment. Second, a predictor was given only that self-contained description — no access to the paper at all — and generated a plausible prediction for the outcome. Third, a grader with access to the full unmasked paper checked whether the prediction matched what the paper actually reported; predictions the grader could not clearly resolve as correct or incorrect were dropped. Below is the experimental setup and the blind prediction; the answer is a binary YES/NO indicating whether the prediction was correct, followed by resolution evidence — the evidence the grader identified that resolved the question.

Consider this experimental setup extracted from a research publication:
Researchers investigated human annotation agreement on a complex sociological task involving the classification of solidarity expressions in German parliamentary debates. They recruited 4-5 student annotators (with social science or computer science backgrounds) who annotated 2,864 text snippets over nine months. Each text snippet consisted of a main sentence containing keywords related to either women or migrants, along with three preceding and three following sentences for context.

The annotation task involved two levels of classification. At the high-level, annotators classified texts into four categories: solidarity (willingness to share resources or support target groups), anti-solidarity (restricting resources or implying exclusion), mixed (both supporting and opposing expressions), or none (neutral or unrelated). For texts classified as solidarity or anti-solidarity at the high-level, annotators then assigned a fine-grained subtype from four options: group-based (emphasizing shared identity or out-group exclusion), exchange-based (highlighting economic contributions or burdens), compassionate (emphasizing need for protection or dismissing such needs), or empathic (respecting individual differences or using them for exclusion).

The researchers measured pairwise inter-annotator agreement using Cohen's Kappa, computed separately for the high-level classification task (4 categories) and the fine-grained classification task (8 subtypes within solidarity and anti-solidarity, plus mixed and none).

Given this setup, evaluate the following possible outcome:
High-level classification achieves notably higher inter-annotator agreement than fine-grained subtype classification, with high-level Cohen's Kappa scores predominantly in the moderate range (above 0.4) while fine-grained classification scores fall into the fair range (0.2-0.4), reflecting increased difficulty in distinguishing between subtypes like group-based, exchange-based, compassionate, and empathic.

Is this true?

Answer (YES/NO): NO